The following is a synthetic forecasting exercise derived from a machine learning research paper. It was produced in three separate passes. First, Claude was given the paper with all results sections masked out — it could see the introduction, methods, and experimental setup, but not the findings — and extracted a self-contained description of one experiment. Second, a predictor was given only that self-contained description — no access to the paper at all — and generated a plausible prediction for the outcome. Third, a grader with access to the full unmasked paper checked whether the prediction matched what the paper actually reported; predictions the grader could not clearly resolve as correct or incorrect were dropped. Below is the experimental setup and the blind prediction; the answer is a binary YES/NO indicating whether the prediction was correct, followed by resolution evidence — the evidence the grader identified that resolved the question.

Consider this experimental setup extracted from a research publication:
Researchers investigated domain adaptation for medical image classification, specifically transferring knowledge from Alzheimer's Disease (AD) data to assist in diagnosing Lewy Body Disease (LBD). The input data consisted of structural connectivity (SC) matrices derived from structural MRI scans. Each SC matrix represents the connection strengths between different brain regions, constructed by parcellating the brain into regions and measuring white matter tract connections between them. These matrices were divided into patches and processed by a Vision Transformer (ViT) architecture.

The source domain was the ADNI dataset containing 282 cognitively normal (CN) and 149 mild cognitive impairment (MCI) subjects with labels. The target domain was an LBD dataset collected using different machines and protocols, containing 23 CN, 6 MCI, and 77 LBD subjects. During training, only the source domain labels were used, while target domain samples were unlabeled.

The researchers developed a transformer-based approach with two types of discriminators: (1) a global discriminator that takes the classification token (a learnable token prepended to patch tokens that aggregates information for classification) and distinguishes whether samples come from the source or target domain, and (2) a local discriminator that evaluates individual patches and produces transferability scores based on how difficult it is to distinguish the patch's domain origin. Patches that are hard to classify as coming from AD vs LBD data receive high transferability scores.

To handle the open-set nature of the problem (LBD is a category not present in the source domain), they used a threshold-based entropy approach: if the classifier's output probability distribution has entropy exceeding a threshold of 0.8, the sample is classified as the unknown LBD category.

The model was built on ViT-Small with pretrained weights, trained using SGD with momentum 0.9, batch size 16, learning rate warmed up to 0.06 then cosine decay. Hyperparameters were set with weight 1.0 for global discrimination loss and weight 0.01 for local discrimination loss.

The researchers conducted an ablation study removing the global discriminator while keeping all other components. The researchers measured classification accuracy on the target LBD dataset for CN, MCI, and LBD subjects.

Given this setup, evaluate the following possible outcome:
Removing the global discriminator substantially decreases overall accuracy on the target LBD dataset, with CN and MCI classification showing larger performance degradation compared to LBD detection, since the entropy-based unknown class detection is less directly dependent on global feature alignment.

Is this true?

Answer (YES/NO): YES